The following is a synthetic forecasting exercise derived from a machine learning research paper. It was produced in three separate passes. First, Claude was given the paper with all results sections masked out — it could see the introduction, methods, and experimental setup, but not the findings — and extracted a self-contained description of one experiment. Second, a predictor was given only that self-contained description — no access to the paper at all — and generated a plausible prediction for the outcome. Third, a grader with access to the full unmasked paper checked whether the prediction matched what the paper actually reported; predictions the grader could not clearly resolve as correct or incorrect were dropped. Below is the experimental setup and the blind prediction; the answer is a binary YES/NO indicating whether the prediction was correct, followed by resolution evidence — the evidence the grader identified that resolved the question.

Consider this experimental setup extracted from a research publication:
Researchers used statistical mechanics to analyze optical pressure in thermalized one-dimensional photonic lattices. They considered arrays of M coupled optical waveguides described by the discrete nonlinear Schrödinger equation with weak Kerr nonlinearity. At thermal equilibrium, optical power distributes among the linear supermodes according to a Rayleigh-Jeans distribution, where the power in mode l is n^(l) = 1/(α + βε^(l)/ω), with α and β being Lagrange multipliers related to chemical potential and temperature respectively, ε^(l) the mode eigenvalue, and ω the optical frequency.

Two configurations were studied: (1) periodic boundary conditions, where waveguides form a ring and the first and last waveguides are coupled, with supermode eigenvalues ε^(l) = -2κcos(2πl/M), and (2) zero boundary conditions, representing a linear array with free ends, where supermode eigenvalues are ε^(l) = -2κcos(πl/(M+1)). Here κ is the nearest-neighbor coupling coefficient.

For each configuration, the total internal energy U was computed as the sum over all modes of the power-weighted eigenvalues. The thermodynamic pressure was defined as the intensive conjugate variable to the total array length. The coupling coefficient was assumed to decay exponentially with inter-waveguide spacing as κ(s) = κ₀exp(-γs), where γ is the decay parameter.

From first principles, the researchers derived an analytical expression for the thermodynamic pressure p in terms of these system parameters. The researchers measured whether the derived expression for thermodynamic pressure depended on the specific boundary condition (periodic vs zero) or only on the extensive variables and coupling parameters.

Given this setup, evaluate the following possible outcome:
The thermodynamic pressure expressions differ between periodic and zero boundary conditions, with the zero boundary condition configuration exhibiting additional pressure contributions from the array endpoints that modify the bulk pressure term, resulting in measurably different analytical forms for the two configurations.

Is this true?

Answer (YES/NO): NO